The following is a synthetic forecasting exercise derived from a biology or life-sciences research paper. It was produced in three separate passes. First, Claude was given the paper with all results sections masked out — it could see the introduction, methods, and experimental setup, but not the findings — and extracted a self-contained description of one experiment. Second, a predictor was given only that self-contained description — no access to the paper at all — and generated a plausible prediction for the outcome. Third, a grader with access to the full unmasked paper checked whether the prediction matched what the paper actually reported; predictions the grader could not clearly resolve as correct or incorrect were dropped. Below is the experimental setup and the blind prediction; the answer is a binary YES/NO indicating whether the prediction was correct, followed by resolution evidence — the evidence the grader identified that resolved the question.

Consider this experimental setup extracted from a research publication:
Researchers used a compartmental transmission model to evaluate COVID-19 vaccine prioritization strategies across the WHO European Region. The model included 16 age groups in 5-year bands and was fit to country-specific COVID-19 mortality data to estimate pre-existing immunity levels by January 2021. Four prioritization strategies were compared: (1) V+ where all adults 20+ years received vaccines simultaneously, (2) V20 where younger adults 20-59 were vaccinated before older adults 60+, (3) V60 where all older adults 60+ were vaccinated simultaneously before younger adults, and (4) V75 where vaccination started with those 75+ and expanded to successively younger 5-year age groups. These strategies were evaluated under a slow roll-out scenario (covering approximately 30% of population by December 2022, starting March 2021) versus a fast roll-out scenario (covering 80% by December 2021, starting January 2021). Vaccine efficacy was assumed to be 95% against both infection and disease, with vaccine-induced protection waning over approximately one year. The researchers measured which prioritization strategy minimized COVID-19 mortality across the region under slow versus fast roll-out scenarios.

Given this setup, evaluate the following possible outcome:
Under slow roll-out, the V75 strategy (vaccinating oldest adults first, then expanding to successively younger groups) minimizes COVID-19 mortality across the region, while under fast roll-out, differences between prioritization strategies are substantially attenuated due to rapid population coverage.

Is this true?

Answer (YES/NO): NO